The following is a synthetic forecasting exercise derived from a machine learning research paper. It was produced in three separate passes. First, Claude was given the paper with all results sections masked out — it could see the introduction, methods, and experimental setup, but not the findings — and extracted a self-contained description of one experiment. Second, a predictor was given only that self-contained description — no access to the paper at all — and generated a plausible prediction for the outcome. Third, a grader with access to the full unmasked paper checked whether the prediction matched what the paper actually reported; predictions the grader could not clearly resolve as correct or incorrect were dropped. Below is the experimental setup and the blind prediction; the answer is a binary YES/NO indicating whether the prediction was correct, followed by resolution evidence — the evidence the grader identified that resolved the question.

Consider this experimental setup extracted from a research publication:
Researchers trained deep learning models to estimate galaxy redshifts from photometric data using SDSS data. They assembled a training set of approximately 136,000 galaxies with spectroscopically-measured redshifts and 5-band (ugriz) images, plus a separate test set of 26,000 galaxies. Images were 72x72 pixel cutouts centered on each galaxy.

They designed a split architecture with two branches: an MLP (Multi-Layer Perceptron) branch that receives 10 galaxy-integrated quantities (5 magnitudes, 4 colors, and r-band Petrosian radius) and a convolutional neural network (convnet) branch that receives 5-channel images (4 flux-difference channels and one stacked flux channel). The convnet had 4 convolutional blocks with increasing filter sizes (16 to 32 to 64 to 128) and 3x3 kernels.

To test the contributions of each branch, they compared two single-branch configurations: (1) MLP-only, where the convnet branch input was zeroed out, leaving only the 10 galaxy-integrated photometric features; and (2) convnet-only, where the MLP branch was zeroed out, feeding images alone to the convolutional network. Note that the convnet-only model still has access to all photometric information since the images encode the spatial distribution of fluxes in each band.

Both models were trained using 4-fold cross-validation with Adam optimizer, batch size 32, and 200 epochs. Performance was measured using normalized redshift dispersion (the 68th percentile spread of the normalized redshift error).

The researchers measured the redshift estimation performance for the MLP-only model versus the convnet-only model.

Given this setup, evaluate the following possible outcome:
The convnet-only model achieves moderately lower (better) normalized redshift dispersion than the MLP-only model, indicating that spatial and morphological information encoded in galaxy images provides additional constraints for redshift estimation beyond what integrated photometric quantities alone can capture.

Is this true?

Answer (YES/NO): NO